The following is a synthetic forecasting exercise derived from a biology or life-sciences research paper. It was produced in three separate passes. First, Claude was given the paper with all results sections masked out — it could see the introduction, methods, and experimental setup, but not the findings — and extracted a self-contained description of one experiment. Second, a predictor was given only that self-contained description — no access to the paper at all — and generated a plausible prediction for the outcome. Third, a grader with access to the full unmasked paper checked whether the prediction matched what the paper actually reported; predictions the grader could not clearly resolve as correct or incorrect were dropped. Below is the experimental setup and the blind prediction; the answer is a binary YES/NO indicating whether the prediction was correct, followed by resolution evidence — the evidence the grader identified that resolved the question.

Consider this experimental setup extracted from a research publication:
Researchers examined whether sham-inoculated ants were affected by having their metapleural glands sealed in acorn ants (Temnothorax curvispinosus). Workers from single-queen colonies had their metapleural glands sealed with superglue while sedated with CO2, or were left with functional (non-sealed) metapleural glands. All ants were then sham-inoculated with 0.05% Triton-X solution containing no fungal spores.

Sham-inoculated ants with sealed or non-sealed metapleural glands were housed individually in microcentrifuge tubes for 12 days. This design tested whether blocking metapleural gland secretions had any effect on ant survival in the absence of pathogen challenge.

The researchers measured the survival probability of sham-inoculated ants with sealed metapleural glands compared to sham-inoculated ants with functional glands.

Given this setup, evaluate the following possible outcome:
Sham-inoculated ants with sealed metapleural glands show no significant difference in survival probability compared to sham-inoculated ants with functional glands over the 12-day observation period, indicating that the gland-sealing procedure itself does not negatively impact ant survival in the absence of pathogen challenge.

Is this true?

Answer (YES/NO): YES